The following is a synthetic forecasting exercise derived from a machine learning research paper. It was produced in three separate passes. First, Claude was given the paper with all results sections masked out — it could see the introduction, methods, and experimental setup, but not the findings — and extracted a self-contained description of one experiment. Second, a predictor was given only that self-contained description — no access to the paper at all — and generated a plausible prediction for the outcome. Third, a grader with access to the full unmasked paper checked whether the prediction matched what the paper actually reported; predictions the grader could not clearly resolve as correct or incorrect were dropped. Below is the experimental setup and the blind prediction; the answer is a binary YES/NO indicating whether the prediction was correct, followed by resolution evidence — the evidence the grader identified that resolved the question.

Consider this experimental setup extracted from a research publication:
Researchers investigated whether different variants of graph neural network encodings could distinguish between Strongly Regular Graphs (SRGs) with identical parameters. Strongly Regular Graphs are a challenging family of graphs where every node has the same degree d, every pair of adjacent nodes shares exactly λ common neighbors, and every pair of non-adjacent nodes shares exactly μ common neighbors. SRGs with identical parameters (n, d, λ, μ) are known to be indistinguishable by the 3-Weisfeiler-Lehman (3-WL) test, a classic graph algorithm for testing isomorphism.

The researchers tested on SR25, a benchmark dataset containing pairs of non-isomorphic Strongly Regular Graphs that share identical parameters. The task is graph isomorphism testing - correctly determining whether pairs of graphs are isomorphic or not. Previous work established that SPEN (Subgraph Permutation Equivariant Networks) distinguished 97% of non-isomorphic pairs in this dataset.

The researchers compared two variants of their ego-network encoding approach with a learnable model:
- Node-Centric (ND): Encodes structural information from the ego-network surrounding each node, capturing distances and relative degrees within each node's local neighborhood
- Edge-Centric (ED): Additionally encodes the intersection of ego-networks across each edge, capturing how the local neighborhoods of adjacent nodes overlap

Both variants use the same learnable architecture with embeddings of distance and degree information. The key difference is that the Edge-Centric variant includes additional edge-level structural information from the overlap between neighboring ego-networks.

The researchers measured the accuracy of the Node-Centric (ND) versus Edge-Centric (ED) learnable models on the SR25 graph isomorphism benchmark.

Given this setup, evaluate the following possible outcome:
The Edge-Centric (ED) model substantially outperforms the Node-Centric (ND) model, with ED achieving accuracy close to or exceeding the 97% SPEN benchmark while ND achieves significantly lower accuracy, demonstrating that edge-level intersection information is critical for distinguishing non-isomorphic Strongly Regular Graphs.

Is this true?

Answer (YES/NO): YES